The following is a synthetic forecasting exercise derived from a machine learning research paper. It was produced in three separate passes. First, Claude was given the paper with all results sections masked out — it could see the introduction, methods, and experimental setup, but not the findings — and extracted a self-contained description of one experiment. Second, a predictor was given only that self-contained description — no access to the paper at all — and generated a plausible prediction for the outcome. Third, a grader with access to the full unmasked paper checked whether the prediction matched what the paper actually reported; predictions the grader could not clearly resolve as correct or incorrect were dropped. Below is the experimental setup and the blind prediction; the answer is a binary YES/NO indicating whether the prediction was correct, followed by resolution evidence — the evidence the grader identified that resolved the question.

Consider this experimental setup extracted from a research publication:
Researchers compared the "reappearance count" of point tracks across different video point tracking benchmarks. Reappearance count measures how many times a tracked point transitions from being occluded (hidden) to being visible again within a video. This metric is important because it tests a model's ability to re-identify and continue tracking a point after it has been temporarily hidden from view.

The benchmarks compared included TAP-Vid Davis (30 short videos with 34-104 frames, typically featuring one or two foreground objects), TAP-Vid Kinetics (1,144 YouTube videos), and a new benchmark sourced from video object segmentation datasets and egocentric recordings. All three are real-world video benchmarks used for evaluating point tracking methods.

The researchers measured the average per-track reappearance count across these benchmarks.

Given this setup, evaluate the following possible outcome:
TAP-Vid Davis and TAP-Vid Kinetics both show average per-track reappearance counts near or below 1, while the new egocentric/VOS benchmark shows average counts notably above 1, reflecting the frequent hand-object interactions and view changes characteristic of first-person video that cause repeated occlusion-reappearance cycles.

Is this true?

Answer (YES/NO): NO